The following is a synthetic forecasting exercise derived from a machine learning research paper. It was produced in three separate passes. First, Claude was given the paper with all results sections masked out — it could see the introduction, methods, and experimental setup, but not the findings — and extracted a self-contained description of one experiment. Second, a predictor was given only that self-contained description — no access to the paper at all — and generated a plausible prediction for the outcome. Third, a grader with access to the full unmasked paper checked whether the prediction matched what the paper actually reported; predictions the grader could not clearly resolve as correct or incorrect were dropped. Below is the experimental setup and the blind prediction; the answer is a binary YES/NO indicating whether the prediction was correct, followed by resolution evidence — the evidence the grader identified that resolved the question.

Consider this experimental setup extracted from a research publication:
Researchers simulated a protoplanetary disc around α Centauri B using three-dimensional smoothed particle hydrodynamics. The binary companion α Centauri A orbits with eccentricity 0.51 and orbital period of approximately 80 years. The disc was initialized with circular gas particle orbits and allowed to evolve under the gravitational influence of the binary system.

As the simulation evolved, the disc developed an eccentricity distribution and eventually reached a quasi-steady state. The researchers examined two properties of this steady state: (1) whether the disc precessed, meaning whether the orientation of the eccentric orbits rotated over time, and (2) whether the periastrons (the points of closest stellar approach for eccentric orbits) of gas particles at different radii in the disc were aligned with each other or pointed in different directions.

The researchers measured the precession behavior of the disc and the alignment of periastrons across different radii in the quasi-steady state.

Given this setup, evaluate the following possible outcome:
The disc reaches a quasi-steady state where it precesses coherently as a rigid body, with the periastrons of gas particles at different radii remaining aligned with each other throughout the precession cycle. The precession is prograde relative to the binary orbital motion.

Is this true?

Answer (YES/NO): NO